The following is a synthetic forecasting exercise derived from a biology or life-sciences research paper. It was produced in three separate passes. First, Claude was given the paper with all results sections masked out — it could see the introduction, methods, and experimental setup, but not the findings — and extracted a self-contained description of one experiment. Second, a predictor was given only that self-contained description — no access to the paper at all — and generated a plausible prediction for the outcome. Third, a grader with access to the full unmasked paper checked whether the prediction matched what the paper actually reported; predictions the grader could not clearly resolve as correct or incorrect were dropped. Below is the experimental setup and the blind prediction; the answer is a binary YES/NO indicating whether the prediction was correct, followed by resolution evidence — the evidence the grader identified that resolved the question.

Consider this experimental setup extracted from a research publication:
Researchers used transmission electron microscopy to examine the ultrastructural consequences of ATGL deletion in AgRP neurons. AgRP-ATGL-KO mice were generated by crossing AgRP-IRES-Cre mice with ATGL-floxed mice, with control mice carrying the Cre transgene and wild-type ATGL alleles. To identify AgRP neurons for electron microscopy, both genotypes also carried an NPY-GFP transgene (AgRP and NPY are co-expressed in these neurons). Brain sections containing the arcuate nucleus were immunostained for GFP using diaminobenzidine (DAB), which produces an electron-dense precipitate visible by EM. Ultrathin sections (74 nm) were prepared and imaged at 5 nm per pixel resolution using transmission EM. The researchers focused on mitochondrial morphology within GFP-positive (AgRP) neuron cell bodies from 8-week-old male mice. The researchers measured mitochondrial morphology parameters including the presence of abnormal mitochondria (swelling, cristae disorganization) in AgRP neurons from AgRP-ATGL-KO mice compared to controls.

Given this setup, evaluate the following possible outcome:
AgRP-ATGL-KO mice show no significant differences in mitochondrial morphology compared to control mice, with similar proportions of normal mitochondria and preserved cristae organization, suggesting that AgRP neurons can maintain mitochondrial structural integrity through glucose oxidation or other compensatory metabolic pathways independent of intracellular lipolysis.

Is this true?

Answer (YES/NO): NO